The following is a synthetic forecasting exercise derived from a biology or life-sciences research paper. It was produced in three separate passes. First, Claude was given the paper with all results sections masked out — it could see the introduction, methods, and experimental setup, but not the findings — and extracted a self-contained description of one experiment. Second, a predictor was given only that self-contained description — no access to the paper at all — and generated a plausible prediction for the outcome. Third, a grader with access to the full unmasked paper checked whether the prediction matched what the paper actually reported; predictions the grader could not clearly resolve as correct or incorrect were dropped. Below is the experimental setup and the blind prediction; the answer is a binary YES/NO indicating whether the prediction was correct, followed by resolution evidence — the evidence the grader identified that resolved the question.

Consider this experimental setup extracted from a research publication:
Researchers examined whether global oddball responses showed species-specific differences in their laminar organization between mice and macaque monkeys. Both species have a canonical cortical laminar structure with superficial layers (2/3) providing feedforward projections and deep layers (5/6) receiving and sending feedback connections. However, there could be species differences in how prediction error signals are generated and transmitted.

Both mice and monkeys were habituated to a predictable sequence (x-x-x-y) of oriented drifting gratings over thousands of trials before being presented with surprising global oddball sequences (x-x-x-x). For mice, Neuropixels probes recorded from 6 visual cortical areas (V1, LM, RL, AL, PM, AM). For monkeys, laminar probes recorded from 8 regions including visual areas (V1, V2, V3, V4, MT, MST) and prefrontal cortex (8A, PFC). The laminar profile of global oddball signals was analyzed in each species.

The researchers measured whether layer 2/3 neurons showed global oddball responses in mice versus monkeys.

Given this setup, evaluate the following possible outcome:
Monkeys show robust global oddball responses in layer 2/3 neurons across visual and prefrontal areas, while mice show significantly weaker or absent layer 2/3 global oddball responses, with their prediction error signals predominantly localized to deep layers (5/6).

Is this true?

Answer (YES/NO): NO